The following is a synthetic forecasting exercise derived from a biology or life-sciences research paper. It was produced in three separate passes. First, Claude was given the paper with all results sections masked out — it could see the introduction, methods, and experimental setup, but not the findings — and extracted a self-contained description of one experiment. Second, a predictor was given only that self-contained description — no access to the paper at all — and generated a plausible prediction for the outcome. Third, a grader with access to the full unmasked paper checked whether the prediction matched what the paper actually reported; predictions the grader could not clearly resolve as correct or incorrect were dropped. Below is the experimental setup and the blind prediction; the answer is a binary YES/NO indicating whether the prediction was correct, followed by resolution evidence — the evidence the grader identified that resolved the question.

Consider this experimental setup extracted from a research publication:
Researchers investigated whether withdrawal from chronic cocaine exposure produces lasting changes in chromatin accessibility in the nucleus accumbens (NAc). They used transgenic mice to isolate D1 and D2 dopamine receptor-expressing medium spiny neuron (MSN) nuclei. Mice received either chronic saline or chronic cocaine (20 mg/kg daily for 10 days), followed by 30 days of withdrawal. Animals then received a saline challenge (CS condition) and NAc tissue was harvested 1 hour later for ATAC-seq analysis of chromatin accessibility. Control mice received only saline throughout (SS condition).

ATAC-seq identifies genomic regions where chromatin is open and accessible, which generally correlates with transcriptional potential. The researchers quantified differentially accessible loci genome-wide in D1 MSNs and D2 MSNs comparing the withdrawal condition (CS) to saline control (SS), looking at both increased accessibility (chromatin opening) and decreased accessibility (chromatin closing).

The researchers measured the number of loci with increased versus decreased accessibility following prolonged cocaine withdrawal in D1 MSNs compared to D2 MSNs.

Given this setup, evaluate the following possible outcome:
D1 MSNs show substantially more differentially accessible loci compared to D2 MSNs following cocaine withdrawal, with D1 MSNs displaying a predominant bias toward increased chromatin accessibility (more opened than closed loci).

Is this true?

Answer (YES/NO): YES